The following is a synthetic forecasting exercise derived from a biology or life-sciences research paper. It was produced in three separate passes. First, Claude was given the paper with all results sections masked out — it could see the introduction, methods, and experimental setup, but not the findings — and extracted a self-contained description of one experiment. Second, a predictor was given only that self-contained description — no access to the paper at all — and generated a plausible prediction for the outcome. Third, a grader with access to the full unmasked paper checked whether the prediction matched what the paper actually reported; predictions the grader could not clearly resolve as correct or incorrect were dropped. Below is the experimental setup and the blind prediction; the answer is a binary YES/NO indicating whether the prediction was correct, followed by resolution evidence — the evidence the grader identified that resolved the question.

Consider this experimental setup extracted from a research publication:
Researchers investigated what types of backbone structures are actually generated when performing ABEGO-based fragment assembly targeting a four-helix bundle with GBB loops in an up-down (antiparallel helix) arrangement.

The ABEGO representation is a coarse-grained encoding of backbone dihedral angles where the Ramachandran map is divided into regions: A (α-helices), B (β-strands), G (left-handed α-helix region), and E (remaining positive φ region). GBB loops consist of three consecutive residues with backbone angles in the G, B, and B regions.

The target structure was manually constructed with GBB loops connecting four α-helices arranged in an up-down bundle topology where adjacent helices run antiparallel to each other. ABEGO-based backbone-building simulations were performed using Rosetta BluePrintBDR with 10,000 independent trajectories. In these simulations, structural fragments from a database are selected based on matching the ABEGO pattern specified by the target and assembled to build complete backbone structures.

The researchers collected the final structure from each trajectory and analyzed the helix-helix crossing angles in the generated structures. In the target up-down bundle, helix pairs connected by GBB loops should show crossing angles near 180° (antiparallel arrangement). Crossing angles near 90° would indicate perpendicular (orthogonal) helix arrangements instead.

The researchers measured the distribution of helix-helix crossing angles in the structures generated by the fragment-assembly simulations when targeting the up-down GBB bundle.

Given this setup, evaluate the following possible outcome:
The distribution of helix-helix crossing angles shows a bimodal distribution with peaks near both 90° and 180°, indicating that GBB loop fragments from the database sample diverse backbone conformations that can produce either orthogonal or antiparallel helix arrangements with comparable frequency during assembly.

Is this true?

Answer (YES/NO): NO